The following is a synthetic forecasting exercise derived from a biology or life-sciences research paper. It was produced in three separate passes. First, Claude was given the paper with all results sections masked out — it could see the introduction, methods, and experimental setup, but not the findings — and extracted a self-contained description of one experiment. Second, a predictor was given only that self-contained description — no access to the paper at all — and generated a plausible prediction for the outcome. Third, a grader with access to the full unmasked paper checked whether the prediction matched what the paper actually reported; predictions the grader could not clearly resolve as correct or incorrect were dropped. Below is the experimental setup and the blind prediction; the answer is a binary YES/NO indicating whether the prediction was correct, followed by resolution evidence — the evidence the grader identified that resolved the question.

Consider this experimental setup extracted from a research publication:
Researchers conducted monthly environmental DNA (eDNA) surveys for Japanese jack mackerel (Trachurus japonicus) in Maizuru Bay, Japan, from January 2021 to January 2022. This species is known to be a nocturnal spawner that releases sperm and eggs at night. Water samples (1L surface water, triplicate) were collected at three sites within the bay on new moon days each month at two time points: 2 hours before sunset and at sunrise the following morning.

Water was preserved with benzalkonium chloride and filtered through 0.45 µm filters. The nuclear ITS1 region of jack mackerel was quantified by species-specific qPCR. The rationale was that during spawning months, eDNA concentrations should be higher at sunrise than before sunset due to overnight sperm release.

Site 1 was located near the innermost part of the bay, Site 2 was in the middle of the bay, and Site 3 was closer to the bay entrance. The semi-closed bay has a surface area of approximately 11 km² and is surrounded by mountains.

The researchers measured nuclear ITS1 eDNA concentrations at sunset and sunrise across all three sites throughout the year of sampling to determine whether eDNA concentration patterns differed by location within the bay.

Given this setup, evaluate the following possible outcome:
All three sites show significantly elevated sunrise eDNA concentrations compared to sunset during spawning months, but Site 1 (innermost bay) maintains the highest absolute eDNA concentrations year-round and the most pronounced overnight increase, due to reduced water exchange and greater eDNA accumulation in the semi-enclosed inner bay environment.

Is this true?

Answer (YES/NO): NO